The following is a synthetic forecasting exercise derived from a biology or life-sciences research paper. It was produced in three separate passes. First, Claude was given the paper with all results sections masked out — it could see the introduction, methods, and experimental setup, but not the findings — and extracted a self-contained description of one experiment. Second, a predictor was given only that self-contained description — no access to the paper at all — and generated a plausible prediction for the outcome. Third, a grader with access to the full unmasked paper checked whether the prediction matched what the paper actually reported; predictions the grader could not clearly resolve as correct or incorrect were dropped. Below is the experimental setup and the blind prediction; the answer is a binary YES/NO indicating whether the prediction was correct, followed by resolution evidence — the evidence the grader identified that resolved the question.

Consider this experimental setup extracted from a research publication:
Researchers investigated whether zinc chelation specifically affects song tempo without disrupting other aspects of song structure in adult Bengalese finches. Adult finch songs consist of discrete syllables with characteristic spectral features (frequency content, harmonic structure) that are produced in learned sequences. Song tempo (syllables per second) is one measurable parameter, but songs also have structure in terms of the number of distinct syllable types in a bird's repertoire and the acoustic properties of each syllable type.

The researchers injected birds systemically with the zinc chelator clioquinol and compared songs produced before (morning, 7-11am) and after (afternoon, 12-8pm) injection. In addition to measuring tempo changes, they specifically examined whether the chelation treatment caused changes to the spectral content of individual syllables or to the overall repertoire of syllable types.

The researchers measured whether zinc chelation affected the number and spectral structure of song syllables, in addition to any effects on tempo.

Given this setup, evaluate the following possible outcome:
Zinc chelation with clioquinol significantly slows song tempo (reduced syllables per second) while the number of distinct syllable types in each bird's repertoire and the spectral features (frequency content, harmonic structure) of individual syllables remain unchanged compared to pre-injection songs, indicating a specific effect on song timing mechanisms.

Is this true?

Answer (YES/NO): NO